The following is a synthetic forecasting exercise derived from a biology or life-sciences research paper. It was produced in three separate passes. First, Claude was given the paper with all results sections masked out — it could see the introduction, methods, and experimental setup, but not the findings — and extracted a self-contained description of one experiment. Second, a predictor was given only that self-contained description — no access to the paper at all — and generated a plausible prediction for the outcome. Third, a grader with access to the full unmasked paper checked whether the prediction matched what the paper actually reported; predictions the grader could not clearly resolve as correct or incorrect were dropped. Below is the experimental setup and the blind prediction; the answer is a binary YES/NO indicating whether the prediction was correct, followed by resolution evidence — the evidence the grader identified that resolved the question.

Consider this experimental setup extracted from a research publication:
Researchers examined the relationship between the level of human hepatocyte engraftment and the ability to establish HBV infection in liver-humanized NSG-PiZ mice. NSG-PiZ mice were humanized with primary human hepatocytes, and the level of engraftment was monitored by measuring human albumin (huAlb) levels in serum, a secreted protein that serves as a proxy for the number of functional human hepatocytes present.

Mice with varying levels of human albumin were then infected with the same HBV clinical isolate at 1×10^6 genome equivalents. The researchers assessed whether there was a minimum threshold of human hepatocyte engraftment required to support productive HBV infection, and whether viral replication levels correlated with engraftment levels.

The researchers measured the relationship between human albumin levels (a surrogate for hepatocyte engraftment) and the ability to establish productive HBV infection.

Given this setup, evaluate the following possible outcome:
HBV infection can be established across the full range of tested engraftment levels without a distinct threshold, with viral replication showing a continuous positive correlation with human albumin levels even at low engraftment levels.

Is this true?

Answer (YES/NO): NO